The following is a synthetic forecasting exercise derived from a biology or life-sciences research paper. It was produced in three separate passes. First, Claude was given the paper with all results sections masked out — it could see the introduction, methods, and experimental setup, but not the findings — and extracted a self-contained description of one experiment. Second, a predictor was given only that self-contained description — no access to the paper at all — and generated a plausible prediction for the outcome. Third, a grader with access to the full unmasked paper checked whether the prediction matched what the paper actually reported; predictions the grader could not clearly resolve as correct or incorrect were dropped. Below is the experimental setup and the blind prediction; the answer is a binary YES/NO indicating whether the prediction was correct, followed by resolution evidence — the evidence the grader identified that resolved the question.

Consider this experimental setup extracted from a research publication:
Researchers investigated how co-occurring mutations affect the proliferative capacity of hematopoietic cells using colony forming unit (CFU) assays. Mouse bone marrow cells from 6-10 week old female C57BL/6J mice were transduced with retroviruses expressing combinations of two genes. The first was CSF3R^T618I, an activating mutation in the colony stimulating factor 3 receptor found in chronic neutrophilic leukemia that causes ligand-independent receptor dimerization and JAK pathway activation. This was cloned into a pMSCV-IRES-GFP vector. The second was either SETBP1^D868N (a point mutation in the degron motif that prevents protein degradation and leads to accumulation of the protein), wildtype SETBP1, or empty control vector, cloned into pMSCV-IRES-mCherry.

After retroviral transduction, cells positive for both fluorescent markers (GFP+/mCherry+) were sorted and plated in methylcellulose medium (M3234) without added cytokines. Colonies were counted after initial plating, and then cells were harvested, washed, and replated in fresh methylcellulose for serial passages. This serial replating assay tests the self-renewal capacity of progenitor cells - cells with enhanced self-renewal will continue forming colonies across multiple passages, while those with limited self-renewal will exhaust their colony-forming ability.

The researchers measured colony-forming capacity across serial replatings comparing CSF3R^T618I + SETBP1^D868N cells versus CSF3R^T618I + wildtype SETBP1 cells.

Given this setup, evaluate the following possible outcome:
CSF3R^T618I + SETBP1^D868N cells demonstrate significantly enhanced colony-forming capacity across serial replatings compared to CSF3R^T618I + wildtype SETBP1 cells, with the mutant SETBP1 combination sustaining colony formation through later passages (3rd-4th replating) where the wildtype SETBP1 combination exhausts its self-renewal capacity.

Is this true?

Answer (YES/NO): NO